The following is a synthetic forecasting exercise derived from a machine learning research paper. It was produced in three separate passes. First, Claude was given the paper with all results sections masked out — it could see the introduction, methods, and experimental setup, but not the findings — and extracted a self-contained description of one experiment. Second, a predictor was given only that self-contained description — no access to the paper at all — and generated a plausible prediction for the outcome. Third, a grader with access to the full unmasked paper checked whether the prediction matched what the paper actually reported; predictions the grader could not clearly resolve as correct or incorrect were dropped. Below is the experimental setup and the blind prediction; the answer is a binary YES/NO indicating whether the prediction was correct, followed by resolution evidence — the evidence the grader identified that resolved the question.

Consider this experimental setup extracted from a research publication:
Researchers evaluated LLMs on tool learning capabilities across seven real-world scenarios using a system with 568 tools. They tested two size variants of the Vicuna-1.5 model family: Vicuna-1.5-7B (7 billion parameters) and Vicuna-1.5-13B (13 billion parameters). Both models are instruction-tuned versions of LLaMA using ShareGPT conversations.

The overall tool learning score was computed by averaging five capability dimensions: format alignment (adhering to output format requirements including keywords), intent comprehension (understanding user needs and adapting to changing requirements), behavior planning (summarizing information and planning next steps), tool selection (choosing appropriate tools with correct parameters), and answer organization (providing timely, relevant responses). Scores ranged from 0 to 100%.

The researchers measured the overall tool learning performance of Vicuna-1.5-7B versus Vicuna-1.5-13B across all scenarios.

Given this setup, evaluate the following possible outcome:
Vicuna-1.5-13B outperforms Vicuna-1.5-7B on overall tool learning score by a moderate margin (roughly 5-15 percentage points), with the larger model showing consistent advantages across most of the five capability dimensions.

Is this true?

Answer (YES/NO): NO